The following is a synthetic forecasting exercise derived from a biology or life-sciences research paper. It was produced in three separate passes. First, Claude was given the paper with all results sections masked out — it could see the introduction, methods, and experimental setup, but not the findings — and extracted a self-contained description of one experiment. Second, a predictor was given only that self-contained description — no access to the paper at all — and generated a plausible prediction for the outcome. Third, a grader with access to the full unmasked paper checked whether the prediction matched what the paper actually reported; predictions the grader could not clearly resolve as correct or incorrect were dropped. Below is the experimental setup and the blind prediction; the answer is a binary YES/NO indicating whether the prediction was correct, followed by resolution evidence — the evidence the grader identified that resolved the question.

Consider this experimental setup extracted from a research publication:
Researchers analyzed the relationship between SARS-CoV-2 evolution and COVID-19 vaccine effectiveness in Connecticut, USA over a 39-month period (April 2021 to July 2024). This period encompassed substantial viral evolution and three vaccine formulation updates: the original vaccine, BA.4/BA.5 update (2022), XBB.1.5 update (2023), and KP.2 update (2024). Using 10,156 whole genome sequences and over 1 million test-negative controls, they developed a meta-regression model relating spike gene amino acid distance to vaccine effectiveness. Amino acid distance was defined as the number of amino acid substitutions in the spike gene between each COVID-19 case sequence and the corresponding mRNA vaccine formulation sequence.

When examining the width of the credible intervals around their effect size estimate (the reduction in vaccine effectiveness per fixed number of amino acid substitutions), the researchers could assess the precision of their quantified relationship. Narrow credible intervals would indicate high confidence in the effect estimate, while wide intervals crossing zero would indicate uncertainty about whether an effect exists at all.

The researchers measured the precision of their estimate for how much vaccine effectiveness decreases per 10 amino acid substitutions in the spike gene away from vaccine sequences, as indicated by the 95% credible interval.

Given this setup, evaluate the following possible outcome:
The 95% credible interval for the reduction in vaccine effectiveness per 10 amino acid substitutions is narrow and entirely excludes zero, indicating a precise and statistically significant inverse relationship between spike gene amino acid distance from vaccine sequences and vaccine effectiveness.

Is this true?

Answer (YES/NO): NO